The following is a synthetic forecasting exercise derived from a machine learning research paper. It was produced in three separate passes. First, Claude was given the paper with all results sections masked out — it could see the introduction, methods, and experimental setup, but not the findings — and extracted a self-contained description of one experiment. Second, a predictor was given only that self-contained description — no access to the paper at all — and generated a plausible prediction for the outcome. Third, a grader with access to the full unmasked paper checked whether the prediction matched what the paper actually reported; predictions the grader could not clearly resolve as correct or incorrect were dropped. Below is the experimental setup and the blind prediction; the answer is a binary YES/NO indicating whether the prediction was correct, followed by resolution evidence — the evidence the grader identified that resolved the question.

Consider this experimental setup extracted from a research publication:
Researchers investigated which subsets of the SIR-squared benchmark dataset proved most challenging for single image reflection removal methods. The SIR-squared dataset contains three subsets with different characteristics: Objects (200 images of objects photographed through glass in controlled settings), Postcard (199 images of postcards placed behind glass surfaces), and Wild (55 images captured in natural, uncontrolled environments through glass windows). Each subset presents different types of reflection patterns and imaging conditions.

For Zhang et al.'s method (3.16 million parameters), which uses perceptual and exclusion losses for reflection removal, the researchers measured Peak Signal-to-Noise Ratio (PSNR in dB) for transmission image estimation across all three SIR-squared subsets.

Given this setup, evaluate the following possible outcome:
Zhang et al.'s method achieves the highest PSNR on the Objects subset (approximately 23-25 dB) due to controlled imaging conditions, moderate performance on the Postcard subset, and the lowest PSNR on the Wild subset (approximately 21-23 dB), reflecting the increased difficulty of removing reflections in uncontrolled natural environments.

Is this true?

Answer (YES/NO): NO